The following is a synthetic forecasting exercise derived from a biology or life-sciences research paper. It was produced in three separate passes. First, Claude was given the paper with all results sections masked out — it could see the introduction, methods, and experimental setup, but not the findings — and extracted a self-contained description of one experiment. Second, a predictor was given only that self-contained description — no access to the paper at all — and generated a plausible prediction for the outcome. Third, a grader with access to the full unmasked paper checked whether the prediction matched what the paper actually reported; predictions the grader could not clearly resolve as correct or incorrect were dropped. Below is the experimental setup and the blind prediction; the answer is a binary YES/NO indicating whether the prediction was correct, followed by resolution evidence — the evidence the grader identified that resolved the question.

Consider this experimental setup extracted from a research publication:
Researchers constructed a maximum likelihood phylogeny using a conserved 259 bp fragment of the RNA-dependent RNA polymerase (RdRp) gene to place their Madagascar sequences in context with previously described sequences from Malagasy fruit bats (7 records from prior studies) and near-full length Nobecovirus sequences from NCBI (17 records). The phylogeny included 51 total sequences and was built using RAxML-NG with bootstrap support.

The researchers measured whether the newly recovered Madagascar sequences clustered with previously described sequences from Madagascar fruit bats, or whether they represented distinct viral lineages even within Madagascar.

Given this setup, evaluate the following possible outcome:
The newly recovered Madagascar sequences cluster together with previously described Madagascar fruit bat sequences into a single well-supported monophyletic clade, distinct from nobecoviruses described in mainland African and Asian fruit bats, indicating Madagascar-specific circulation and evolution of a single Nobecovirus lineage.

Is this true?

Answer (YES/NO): NO